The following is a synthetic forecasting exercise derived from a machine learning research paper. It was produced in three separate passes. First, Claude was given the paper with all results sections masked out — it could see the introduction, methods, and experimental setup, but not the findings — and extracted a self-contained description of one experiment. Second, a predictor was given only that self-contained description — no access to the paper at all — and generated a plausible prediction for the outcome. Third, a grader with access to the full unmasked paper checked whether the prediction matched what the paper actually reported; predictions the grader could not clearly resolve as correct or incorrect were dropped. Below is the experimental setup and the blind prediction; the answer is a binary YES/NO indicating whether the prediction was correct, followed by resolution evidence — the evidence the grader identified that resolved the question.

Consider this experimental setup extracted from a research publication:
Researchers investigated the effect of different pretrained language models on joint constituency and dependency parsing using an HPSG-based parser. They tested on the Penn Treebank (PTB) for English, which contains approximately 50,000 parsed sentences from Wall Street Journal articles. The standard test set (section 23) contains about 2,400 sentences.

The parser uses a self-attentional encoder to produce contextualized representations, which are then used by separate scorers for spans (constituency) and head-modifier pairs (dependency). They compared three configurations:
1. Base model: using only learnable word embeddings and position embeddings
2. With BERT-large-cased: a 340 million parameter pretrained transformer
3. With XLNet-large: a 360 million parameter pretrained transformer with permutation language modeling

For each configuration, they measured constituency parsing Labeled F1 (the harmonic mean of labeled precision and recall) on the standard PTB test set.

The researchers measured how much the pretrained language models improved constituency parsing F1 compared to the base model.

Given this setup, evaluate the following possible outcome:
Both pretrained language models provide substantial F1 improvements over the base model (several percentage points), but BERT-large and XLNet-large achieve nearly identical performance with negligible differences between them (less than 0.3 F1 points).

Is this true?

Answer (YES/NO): NO